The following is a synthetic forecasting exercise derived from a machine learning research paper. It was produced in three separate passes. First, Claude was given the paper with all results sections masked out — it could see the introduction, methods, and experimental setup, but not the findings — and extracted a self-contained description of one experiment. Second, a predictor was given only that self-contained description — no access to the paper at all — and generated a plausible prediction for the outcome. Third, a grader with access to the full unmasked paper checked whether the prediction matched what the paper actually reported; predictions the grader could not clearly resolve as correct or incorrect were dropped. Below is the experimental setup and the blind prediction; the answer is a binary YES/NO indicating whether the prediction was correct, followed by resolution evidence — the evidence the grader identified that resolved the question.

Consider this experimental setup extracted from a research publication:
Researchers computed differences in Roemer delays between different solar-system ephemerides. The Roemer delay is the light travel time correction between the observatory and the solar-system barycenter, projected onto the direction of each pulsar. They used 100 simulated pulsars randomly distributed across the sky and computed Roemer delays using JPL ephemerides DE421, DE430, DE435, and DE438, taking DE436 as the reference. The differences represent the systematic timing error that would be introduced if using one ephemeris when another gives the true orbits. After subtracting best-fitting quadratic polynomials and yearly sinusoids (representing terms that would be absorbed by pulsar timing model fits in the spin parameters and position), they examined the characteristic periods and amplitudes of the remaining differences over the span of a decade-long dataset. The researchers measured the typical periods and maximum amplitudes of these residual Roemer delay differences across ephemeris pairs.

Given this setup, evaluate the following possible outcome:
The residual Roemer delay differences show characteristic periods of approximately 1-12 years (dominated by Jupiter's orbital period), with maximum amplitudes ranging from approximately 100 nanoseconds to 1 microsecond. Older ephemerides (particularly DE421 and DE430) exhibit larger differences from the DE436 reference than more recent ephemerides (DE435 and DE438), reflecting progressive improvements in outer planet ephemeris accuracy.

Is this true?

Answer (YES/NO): NO